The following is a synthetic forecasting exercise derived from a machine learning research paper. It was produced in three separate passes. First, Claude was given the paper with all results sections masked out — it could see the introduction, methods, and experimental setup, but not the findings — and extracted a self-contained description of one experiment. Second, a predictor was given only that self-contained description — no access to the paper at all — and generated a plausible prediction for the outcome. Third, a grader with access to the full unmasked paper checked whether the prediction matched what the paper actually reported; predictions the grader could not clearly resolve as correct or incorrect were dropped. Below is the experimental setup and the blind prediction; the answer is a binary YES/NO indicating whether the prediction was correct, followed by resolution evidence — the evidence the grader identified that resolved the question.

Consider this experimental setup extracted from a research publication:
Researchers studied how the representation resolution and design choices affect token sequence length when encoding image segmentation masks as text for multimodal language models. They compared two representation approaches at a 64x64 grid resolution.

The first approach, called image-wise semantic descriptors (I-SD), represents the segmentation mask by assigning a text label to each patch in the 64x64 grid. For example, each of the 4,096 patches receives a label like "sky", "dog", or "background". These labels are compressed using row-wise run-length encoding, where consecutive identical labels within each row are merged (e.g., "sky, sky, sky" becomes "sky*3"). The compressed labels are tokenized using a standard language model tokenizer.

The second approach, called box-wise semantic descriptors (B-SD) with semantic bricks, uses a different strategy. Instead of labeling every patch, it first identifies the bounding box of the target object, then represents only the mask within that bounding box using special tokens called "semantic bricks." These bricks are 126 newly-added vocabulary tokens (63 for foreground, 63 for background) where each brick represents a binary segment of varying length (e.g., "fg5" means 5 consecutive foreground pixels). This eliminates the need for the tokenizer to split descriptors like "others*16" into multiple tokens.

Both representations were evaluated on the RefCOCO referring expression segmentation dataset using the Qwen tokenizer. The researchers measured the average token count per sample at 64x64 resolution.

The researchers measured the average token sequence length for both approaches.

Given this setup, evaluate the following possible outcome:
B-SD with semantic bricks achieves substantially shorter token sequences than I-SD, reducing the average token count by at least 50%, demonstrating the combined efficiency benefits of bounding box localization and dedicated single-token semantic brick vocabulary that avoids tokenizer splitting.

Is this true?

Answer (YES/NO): YES